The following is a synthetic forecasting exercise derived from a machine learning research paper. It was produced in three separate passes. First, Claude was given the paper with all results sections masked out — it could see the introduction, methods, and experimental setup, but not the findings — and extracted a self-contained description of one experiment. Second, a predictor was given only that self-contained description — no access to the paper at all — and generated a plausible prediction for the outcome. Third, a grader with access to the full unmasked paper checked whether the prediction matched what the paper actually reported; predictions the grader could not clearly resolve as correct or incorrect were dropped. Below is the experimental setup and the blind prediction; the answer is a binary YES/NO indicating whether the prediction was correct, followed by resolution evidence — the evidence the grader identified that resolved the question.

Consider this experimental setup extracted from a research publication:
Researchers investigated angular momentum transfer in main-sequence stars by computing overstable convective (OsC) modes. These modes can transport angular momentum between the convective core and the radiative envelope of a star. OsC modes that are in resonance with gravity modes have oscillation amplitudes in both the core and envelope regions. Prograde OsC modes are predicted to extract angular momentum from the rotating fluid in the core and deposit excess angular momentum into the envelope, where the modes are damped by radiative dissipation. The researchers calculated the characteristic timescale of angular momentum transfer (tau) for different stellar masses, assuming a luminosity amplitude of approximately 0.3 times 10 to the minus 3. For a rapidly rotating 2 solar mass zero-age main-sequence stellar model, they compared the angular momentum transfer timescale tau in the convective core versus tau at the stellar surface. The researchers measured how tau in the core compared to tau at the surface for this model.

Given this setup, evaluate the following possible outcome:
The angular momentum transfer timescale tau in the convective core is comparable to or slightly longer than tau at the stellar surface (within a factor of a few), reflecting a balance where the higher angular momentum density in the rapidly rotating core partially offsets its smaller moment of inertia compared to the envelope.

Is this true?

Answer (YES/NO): NO